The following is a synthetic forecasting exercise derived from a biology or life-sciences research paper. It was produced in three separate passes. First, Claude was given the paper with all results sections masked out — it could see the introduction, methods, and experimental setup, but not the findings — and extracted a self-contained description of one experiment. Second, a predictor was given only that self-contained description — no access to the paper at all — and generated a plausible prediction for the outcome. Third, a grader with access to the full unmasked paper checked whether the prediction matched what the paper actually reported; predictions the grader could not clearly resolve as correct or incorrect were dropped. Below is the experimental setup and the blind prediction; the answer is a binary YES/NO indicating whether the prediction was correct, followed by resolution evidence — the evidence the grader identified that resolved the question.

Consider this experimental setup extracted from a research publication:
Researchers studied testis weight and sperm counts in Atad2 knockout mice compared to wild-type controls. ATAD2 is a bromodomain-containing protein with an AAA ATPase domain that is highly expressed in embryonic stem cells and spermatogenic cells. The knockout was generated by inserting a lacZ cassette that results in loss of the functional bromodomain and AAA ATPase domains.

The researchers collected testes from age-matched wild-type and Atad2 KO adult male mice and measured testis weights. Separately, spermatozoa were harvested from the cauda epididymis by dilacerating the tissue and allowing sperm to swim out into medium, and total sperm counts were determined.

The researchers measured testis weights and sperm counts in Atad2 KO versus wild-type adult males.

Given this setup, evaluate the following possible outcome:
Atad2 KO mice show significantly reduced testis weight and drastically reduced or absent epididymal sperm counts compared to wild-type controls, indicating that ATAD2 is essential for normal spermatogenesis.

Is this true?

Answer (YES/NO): NO